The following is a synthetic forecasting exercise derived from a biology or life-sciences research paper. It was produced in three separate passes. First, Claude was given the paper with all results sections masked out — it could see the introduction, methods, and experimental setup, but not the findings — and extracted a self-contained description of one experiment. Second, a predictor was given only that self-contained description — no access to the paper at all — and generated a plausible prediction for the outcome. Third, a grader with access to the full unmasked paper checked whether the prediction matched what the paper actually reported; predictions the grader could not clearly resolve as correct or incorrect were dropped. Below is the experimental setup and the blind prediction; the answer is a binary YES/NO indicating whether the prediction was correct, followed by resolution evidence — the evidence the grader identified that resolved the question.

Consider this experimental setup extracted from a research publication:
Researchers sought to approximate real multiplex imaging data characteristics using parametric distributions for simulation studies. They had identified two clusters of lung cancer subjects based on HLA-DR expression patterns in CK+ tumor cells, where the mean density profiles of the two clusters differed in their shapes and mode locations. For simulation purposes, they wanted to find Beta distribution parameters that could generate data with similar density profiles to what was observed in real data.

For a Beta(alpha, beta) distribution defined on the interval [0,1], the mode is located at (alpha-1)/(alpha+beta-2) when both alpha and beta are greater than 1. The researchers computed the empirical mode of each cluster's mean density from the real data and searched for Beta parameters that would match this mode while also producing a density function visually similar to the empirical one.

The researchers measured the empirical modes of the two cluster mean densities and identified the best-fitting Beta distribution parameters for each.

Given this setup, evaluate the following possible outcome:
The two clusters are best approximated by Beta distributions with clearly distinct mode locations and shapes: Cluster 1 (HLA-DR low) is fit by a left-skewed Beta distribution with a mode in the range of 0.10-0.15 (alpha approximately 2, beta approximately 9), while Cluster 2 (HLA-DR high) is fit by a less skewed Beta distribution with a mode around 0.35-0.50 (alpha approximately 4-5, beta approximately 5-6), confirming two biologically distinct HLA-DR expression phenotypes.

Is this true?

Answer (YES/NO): NO